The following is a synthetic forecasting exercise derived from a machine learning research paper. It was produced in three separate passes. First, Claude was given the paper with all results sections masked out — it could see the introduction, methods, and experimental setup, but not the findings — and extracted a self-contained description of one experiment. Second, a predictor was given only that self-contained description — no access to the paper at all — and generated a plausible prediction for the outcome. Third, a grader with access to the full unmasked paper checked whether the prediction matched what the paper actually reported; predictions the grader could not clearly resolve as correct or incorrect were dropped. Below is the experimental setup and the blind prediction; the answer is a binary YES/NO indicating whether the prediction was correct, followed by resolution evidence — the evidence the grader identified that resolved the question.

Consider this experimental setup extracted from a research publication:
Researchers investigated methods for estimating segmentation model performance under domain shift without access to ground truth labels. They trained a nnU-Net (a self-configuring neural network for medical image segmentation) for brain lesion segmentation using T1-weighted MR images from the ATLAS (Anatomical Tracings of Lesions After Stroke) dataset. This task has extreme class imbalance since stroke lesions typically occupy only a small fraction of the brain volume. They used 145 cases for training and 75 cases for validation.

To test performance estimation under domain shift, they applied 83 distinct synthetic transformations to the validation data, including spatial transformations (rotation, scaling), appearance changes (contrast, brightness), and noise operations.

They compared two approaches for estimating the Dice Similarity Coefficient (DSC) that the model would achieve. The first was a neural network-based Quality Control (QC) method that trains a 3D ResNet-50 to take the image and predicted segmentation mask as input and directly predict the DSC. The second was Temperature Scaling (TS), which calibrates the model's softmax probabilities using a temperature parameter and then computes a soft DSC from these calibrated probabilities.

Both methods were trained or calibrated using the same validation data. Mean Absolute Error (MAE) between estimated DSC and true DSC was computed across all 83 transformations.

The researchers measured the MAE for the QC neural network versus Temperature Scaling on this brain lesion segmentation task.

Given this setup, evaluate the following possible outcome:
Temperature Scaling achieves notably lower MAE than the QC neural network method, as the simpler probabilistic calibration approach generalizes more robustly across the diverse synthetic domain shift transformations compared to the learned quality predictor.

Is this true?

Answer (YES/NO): NO